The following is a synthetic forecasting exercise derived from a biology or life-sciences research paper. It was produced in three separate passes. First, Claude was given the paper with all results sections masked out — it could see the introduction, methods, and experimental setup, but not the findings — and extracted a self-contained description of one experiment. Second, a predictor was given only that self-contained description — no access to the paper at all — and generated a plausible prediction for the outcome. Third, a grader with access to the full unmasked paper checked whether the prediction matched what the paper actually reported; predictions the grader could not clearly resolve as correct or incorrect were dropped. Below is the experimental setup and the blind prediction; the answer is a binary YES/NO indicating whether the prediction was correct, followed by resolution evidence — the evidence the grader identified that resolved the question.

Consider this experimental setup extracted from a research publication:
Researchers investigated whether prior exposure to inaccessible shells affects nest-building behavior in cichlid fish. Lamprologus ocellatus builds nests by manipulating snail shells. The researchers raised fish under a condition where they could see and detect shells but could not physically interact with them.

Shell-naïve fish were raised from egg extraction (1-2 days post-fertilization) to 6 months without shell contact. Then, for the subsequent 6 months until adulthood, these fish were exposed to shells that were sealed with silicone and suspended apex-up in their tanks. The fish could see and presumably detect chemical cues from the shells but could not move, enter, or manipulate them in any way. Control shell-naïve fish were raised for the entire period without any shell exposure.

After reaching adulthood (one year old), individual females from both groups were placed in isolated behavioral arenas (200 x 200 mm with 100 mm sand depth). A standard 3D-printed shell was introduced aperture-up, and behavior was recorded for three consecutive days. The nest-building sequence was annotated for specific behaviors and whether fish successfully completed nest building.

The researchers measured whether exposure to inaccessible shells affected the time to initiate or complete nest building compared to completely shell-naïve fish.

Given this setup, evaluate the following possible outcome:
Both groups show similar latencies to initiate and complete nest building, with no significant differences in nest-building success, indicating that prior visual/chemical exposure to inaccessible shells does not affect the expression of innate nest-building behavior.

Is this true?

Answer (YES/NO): NO